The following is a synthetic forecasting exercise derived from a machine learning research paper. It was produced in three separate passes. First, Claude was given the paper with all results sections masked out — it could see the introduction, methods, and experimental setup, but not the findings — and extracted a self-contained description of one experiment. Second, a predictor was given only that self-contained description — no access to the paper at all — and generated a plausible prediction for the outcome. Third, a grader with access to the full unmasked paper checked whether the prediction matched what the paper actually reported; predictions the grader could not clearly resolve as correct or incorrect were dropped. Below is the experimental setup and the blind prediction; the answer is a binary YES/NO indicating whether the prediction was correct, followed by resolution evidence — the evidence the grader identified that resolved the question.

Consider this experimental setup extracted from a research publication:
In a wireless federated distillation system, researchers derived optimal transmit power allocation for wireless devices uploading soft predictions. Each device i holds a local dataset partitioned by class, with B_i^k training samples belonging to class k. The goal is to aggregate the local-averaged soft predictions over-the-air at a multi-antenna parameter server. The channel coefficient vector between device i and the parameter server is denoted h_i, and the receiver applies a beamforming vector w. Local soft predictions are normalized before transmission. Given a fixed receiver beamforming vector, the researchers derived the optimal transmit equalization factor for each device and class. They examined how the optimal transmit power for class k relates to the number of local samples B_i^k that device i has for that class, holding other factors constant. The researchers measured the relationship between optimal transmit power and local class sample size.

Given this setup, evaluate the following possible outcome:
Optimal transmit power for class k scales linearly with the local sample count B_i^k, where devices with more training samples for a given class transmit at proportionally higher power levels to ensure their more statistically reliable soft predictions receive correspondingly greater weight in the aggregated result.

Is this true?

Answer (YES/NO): NO